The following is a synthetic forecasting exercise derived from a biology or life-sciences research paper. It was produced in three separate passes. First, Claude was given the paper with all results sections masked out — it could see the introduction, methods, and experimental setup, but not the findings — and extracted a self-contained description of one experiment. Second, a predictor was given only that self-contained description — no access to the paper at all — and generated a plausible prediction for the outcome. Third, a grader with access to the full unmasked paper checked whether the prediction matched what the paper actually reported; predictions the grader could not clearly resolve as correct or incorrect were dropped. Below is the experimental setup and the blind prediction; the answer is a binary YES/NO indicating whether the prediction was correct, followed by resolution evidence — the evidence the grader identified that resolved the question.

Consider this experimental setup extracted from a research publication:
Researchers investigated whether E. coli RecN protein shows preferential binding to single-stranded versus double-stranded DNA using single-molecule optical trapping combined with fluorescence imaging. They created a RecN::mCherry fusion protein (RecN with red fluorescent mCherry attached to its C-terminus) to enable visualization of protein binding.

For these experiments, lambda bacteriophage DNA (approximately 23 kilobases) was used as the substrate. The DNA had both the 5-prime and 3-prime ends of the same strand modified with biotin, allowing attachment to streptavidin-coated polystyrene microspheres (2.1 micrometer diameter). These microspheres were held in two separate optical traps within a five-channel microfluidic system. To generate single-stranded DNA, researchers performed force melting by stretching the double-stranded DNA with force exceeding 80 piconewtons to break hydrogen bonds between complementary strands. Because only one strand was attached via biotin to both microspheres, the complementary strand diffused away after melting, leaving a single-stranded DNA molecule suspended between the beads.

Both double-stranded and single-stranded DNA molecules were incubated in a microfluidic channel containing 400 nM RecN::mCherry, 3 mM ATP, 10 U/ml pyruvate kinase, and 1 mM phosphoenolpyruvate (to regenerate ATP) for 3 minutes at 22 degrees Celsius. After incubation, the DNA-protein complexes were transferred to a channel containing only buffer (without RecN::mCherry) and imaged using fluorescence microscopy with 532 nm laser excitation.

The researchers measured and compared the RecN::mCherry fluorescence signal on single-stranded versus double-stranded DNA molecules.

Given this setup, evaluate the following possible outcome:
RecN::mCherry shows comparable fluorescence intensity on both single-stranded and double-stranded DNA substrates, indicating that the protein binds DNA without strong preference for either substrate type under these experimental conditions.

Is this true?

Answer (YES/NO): NO